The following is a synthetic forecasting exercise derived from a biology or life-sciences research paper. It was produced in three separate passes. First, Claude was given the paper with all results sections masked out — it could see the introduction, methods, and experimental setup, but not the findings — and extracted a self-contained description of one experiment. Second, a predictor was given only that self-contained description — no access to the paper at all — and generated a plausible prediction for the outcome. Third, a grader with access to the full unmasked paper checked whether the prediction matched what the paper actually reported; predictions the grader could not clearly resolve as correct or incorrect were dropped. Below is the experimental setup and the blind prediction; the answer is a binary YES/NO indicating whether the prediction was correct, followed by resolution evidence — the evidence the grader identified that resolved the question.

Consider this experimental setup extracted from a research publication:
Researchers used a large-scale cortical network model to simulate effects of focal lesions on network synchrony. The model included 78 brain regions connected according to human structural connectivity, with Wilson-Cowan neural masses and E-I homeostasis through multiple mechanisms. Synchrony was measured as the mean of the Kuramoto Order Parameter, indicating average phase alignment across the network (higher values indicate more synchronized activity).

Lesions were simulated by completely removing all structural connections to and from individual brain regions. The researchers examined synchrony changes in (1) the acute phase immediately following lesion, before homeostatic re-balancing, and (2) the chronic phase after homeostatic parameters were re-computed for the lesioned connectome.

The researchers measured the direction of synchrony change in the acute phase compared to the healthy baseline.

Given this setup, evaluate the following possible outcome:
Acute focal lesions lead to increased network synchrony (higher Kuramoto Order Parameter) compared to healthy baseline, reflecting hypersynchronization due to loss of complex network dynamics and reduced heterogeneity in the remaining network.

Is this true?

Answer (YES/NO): YES